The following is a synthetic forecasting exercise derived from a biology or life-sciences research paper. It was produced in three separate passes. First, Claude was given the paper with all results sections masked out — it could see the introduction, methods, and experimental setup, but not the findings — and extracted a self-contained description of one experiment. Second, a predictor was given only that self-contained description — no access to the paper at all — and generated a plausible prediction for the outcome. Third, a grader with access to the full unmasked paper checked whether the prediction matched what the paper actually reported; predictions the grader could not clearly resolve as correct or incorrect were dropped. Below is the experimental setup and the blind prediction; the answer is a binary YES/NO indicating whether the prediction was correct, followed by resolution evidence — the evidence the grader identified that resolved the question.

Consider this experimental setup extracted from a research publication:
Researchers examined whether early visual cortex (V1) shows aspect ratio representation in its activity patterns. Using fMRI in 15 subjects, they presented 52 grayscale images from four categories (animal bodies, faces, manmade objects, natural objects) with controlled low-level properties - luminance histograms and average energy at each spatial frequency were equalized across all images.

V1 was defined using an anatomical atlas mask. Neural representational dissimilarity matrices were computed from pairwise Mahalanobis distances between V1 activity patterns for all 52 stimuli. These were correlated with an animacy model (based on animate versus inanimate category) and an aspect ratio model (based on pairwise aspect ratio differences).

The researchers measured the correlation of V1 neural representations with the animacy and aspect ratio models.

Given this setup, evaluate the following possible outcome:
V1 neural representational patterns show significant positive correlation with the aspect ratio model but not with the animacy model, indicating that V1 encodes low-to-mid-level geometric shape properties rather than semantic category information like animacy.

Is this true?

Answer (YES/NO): NO